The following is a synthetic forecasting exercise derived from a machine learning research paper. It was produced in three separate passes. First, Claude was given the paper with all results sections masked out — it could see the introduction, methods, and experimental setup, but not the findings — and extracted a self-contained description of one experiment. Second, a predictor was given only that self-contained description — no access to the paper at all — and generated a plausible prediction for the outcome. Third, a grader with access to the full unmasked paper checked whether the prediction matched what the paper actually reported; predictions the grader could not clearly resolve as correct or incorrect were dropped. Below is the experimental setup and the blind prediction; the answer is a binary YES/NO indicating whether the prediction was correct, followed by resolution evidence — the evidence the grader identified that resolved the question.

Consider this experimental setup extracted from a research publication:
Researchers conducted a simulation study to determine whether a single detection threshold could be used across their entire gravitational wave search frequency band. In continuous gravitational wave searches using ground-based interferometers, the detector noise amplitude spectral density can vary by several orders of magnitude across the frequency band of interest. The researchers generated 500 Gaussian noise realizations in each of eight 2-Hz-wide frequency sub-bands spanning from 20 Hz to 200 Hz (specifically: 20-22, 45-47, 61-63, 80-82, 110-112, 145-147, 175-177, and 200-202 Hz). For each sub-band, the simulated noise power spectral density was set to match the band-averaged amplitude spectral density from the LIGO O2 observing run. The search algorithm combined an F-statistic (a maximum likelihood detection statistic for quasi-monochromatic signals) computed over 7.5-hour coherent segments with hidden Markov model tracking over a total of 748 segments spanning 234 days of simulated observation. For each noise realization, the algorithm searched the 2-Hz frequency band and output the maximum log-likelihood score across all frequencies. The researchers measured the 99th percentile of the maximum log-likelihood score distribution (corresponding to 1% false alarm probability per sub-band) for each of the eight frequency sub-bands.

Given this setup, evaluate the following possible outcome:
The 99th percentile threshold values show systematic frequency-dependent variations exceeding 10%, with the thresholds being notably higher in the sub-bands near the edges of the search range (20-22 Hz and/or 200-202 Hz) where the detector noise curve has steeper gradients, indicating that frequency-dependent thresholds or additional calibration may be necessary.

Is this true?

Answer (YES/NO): NO